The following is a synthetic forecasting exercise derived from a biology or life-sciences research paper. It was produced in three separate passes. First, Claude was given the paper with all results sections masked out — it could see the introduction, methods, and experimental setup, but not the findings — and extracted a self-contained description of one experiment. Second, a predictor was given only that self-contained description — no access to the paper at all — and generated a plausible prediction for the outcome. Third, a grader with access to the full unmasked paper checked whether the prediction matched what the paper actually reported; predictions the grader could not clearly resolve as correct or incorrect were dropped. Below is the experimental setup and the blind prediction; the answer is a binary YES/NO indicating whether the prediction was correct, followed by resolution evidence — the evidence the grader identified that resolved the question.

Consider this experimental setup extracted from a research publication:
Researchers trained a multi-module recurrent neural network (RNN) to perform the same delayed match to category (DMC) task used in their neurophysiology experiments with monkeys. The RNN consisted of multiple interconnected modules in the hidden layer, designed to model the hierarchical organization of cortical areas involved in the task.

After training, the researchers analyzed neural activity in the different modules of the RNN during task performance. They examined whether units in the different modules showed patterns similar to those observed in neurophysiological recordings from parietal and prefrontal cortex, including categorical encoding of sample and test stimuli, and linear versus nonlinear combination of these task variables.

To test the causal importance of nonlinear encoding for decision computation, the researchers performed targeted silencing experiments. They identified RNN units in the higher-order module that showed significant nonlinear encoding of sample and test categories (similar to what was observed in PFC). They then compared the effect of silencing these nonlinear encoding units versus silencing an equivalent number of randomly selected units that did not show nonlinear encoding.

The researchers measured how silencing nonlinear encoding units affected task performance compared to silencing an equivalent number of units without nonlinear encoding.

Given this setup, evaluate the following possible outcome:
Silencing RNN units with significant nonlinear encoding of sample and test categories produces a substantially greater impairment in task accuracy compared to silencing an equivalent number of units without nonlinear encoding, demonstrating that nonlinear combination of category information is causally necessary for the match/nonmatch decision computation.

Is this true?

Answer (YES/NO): YES